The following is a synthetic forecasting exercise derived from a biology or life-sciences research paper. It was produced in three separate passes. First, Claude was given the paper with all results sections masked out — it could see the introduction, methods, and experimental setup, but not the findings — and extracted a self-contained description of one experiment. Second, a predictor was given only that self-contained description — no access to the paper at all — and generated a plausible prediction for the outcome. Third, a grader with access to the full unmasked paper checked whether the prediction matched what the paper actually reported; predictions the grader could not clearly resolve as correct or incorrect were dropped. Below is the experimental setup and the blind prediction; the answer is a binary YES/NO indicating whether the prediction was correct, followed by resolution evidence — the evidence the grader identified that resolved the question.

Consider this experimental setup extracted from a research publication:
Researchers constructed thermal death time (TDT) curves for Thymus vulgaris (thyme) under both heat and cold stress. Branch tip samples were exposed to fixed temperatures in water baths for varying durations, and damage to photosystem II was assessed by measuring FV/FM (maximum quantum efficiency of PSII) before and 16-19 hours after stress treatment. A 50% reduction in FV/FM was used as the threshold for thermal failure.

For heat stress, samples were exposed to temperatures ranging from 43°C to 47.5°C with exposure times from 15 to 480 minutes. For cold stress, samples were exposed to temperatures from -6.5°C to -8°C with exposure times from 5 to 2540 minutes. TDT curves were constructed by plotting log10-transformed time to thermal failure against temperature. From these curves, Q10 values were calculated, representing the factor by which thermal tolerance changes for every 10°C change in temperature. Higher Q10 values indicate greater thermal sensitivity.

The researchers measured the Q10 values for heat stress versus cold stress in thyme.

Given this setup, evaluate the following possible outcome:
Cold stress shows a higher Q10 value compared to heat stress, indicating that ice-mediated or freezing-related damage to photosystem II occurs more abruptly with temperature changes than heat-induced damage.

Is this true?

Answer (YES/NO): YES